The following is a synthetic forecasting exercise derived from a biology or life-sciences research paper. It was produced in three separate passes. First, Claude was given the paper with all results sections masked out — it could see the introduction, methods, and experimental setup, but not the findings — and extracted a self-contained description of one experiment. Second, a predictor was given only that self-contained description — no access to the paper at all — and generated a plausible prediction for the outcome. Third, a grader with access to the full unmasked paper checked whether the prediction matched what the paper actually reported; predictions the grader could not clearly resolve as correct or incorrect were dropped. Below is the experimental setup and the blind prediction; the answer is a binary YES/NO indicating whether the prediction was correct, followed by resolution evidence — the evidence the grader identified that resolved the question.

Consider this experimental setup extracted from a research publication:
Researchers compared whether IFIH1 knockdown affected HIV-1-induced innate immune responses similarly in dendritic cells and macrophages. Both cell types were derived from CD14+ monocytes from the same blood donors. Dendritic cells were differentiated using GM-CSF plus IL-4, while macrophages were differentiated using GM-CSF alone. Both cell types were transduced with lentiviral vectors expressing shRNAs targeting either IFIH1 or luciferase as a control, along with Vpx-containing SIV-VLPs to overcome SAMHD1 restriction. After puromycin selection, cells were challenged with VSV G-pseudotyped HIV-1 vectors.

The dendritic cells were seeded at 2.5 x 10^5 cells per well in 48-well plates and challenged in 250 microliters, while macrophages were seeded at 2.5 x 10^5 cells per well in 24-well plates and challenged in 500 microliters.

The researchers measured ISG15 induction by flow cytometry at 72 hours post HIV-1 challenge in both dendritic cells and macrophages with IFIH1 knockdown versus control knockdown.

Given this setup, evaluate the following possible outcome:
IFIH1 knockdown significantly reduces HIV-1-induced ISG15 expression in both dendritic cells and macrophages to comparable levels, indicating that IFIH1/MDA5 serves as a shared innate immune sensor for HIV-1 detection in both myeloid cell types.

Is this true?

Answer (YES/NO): YES